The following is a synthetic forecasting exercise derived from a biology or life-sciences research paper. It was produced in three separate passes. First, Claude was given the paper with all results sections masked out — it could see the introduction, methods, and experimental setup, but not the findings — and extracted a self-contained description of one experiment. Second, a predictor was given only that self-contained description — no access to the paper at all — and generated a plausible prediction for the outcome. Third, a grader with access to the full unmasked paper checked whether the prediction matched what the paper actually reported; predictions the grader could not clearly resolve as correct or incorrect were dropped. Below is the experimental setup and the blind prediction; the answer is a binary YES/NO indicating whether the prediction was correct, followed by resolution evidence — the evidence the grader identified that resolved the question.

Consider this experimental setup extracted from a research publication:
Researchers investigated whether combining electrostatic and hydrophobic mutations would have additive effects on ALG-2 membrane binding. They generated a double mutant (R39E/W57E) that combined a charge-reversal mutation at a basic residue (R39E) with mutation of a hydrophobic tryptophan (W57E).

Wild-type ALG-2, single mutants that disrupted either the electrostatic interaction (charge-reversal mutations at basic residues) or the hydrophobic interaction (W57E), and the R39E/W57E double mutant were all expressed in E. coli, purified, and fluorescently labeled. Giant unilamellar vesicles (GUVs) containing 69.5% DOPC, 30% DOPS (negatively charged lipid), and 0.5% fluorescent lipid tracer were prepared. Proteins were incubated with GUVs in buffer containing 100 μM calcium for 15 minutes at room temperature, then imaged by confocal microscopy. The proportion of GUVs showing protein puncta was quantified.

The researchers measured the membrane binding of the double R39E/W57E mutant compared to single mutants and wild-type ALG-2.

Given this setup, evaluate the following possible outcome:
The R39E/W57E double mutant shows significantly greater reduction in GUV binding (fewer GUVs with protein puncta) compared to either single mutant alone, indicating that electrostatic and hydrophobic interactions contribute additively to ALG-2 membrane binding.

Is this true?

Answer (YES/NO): NO